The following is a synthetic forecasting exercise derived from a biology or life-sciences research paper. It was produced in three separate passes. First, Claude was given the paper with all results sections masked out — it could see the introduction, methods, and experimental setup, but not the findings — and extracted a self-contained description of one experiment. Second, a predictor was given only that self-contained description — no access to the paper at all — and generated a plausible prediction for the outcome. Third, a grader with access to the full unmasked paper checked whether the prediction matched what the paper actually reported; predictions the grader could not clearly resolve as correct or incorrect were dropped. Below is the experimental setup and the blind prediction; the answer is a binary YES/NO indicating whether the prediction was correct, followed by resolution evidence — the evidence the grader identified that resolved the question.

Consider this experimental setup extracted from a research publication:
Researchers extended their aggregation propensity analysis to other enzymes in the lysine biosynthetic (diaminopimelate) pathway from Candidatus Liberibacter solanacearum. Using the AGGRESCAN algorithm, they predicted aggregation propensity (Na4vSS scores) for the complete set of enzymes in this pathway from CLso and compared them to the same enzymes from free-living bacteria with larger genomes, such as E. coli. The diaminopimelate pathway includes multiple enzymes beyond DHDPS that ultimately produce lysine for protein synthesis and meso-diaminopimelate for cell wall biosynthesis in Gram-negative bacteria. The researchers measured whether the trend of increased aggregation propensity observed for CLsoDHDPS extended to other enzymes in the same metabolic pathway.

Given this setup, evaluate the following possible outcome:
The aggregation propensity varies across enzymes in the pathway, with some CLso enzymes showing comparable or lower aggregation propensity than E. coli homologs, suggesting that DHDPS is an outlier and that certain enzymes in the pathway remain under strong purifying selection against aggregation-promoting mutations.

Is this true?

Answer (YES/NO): NO